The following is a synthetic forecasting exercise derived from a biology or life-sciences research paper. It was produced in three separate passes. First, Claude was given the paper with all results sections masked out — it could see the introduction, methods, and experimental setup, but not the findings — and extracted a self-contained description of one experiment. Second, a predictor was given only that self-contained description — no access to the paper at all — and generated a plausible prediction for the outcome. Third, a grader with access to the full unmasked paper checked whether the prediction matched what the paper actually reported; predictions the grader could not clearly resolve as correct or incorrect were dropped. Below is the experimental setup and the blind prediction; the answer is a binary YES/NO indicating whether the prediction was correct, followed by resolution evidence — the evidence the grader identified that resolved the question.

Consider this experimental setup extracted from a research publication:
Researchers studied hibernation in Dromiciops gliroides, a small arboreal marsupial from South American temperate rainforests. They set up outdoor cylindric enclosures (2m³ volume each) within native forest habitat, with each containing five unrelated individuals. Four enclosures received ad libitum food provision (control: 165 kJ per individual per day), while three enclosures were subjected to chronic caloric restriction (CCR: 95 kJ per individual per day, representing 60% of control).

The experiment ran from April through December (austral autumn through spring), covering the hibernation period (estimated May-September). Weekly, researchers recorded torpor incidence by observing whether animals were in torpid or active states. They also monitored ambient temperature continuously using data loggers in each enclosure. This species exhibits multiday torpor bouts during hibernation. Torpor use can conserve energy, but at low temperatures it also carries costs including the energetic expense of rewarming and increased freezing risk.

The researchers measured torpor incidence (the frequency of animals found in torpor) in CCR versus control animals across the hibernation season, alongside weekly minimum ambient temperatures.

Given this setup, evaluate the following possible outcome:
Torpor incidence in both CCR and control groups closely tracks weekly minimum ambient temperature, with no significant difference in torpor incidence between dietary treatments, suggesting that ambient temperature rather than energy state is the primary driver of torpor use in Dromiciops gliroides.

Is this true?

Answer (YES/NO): NO